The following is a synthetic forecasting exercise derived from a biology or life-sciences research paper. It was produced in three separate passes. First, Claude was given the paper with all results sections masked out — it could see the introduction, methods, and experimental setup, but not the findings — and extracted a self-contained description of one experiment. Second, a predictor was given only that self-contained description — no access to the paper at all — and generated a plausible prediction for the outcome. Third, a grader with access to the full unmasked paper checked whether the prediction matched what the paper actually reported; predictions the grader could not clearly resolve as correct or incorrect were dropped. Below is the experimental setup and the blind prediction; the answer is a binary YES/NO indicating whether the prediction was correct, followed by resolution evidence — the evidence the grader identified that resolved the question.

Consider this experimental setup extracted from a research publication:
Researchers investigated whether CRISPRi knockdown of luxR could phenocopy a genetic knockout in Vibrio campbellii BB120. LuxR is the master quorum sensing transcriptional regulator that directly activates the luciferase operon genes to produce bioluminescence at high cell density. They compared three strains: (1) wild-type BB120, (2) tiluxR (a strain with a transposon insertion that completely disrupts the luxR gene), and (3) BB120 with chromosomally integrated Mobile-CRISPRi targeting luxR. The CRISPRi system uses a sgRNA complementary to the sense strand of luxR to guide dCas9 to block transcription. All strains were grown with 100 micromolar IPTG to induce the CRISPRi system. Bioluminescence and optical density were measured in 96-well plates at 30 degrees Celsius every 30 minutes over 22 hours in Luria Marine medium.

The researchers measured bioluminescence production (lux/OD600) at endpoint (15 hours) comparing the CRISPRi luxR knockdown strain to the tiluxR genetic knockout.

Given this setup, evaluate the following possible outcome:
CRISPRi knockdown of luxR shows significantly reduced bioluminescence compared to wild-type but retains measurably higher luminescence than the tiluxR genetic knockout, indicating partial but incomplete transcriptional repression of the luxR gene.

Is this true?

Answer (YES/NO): NO